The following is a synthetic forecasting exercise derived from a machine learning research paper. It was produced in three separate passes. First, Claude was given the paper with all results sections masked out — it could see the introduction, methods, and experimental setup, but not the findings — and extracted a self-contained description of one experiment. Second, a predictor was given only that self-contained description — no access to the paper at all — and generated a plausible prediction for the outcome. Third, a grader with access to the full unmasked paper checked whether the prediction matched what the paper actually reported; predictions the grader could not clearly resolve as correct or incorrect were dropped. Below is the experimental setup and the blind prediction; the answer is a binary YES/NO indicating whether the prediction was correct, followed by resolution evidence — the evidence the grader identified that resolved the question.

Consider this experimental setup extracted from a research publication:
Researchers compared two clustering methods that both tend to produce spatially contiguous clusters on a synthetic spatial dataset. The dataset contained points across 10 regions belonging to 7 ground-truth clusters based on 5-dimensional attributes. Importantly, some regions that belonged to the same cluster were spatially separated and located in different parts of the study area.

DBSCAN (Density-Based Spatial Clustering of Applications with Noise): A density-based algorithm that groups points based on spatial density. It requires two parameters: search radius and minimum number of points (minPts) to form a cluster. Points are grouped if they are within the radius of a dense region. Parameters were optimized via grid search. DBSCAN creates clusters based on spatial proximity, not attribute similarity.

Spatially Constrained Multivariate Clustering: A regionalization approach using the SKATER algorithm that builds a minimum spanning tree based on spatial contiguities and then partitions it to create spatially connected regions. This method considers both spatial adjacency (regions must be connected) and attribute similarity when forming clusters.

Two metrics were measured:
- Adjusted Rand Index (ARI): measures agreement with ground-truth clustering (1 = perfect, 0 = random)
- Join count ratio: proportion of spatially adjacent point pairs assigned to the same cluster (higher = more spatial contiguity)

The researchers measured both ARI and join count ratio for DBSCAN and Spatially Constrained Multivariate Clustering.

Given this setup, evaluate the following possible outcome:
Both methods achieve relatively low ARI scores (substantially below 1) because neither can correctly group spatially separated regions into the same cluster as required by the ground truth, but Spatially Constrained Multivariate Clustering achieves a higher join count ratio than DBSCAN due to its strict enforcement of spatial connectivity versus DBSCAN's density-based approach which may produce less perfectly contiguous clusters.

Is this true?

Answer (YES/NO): NO